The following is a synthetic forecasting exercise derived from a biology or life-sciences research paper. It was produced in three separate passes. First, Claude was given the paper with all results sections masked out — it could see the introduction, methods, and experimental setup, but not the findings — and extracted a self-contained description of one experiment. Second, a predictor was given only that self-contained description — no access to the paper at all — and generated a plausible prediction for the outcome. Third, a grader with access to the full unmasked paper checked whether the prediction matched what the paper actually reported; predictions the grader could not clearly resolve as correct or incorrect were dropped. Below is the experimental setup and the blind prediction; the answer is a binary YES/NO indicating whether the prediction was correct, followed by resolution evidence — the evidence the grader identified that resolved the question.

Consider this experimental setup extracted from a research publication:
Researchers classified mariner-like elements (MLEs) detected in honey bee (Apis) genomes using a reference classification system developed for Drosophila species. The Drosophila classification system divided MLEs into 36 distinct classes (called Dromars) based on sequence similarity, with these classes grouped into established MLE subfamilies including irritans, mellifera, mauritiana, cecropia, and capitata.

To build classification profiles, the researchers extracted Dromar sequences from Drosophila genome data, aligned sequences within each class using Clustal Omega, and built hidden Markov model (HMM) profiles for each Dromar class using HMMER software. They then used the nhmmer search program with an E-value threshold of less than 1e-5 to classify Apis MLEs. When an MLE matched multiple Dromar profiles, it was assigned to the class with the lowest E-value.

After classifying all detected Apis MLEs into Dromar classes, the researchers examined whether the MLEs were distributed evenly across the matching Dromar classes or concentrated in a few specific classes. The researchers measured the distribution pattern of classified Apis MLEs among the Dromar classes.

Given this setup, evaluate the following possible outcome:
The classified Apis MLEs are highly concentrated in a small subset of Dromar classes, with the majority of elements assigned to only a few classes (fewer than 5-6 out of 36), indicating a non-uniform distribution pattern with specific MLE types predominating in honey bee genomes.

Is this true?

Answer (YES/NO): YES